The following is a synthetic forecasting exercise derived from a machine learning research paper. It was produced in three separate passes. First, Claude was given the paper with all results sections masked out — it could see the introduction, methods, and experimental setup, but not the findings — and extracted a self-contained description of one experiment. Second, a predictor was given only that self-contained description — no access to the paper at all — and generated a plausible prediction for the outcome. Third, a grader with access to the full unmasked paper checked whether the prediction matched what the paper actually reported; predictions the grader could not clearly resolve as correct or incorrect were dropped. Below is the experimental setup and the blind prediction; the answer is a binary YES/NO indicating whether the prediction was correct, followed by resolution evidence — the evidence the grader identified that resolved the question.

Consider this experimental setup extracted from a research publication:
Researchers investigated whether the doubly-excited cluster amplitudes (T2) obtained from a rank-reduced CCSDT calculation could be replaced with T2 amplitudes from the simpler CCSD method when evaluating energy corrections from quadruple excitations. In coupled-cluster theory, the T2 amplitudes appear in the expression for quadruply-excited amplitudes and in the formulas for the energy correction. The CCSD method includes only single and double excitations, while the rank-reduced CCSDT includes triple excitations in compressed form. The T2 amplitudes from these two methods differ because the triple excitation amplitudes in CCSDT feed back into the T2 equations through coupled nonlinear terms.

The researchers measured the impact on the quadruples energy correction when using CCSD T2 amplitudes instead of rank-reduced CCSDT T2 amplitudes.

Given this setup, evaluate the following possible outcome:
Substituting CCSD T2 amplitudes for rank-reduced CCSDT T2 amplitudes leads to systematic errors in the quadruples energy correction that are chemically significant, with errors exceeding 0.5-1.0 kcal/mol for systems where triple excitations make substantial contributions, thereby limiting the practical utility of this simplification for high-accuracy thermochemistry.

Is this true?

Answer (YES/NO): NO